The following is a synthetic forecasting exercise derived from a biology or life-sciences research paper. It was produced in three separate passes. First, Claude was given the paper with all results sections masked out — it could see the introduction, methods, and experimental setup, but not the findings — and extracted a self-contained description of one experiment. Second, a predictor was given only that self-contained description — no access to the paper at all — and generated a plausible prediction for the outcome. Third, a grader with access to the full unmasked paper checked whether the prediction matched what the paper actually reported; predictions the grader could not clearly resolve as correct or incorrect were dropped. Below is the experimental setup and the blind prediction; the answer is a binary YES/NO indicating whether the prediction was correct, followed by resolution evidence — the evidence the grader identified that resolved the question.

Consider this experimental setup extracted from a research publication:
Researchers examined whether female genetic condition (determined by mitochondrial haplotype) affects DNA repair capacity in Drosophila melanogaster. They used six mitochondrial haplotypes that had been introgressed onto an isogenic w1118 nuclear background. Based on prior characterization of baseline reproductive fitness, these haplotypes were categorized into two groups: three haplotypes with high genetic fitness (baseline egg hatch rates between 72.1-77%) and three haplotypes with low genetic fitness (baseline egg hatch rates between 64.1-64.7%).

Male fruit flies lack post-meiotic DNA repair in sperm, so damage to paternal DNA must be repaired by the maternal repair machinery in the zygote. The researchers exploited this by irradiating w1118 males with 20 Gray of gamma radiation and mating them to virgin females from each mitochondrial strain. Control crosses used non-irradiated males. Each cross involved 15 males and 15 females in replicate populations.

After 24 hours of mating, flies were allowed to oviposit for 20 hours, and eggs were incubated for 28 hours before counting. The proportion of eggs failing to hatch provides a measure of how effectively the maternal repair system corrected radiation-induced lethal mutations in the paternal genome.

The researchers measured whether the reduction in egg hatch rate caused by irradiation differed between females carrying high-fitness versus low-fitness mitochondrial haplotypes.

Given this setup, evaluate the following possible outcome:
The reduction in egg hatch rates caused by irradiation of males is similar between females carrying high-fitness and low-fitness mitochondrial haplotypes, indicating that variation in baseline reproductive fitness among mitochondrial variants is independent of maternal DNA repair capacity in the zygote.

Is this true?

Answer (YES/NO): YES